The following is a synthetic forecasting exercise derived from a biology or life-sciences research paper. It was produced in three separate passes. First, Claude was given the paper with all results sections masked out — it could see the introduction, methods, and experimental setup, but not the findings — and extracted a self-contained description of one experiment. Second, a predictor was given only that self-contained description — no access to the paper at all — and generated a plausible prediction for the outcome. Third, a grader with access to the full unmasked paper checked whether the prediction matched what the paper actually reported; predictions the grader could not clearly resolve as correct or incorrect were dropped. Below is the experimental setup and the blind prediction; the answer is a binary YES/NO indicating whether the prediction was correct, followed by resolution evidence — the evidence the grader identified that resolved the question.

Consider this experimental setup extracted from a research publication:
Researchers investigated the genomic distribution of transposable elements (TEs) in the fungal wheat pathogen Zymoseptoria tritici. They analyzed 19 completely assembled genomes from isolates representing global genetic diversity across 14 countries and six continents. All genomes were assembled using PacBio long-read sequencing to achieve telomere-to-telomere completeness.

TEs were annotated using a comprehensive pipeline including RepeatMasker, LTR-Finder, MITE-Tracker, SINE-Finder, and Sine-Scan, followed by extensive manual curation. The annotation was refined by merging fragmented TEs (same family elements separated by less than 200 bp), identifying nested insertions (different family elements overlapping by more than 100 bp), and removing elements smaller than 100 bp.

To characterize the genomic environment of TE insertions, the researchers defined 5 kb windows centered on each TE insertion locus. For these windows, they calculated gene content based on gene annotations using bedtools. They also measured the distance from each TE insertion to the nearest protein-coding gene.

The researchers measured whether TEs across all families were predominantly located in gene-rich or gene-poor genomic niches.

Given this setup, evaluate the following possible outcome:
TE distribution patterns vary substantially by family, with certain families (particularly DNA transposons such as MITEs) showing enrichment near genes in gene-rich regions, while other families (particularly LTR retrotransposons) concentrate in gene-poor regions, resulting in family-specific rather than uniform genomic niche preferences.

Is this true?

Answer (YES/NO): YES